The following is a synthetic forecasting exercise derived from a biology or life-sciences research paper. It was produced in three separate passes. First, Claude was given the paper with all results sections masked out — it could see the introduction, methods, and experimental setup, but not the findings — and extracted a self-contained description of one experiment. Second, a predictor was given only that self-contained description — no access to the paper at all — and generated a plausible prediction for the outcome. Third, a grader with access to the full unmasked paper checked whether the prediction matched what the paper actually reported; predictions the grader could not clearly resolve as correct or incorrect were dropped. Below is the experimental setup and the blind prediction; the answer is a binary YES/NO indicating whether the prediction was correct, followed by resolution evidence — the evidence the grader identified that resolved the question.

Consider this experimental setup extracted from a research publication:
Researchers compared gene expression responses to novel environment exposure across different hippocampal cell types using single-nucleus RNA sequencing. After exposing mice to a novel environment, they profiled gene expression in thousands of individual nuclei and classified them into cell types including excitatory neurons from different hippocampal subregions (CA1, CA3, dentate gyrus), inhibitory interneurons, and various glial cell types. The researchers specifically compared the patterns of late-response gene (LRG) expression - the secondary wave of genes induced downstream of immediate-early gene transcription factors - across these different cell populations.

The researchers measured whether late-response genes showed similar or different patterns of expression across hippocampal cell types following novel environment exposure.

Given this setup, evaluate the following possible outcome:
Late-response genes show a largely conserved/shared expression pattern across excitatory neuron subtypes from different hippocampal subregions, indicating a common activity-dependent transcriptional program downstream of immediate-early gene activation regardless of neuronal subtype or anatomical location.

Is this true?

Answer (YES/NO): NO